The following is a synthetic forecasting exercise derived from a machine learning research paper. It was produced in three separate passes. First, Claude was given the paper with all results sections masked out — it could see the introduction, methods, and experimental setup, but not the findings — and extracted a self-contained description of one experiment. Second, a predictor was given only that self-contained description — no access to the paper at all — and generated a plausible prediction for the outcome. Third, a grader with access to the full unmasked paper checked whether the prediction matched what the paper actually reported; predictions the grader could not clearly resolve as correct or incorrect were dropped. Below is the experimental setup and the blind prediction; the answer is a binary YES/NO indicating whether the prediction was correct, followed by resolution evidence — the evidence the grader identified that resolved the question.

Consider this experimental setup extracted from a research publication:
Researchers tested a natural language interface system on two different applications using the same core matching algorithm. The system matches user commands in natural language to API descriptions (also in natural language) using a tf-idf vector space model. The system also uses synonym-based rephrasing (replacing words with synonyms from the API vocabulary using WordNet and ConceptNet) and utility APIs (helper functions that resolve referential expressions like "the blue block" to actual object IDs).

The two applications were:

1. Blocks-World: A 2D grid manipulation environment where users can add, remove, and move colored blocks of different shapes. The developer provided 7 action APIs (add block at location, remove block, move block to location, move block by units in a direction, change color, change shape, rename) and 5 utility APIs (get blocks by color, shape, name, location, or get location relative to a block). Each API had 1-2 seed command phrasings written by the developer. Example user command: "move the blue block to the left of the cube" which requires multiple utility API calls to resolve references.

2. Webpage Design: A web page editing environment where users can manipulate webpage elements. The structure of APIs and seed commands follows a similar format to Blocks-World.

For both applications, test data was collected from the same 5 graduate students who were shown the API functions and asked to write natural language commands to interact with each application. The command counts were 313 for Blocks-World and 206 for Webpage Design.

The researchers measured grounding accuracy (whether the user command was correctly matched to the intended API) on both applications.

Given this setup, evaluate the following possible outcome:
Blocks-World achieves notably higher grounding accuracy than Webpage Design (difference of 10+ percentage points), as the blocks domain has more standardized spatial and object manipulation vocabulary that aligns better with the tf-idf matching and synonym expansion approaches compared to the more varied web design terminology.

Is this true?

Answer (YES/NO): NO